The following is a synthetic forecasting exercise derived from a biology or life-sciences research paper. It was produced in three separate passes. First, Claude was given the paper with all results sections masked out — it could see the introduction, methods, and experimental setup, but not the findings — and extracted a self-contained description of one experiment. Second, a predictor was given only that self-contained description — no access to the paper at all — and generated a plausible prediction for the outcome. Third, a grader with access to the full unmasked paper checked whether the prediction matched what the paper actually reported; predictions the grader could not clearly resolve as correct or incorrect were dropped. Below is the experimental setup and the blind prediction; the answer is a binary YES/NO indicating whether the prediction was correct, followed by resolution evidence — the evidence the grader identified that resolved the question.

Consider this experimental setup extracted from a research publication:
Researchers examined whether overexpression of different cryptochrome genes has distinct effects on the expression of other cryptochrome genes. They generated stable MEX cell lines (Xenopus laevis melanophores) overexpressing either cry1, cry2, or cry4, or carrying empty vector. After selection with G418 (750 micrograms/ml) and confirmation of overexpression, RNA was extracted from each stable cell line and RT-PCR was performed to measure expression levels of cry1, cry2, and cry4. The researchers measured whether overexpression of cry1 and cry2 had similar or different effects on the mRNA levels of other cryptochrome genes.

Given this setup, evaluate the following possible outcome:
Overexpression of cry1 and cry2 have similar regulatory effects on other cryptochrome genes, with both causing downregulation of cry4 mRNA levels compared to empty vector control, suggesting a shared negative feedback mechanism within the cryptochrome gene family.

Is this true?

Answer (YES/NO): NO